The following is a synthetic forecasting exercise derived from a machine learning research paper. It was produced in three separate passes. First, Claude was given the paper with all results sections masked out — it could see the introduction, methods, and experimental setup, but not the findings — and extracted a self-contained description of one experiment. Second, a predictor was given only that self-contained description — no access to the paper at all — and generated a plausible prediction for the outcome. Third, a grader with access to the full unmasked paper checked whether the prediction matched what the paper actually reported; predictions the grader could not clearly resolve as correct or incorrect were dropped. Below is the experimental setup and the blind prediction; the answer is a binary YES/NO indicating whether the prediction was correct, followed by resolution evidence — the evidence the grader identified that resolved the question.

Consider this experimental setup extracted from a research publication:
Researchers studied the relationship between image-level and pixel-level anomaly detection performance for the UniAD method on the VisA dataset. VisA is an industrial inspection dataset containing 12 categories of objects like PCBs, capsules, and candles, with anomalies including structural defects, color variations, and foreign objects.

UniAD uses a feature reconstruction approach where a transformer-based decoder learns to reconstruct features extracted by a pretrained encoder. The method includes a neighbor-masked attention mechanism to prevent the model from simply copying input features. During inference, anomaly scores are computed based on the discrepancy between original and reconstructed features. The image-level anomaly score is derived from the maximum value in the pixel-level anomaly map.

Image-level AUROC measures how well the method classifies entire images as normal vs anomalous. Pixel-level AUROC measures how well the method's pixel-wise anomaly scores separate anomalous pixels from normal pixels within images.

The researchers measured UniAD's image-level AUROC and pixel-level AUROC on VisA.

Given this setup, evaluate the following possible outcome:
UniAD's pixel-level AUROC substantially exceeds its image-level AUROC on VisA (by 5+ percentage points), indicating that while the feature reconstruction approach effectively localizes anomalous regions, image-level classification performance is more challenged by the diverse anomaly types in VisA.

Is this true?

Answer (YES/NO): YES